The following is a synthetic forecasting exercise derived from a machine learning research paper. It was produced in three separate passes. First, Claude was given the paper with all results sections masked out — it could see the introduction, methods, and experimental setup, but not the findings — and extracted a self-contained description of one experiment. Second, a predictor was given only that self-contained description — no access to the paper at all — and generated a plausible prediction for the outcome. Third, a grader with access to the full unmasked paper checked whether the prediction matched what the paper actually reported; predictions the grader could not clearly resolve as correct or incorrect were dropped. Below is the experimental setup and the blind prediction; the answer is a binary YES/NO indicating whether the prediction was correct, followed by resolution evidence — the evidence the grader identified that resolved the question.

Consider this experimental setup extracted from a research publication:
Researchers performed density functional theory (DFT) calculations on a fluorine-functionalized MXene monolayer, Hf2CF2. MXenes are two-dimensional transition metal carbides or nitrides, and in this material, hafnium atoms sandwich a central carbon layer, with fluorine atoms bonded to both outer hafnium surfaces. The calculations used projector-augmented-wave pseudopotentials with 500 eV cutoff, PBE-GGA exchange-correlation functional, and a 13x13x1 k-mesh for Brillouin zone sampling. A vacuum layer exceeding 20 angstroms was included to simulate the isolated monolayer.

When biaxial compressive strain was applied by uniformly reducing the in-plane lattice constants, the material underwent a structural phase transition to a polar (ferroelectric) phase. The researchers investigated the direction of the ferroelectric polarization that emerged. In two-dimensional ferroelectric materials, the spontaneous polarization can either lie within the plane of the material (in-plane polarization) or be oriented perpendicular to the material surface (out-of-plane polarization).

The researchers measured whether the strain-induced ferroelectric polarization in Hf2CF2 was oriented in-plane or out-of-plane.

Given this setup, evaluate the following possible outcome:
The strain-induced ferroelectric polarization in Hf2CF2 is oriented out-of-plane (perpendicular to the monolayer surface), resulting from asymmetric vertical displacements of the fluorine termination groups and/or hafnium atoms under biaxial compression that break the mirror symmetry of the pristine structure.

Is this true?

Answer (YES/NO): YES